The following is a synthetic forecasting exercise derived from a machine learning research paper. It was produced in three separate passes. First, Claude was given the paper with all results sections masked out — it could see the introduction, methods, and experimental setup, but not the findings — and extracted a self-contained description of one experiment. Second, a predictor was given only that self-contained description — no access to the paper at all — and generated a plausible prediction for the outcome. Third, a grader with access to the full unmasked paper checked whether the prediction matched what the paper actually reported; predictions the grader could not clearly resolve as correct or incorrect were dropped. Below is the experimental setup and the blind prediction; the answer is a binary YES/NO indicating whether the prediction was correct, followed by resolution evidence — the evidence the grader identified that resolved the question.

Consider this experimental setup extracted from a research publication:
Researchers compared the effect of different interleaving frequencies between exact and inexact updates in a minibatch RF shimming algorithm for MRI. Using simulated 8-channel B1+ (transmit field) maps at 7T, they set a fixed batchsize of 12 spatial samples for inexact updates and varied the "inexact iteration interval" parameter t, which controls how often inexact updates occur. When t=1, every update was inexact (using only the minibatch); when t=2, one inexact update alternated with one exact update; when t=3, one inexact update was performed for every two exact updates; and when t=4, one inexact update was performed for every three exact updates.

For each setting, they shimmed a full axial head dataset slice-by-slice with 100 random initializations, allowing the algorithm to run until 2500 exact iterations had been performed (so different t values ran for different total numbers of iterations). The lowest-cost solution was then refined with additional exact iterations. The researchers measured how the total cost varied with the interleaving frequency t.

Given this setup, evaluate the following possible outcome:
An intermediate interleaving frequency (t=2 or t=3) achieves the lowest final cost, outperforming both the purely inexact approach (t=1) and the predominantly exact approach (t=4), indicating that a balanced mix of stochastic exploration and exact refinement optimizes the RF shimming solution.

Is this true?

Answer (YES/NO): YES